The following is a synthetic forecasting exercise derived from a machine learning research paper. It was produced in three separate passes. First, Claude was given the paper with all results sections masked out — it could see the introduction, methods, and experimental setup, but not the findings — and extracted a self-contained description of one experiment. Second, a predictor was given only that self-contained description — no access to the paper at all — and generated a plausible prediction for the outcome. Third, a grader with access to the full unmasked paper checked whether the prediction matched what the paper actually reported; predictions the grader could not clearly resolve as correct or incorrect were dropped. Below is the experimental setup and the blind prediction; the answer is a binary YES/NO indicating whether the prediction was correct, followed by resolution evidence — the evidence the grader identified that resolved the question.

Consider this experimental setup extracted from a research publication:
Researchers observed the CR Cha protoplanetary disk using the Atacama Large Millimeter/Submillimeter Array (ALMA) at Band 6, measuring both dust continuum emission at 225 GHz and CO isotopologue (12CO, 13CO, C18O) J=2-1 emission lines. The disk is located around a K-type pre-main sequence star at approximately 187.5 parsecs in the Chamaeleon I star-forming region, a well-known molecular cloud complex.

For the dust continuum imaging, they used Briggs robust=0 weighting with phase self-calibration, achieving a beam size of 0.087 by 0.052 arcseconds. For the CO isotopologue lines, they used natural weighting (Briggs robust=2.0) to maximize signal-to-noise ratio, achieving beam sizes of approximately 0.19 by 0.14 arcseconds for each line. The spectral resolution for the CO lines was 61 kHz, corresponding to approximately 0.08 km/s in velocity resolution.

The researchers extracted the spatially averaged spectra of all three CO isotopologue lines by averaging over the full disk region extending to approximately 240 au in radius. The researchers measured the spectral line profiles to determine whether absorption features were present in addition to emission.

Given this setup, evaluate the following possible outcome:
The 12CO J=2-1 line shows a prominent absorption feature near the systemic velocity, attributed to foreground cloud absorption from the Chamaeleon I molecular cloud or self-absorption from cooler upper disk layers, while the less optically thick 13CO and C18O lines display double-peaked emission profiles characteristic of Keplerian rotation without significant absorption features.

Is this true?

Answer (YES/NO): NO